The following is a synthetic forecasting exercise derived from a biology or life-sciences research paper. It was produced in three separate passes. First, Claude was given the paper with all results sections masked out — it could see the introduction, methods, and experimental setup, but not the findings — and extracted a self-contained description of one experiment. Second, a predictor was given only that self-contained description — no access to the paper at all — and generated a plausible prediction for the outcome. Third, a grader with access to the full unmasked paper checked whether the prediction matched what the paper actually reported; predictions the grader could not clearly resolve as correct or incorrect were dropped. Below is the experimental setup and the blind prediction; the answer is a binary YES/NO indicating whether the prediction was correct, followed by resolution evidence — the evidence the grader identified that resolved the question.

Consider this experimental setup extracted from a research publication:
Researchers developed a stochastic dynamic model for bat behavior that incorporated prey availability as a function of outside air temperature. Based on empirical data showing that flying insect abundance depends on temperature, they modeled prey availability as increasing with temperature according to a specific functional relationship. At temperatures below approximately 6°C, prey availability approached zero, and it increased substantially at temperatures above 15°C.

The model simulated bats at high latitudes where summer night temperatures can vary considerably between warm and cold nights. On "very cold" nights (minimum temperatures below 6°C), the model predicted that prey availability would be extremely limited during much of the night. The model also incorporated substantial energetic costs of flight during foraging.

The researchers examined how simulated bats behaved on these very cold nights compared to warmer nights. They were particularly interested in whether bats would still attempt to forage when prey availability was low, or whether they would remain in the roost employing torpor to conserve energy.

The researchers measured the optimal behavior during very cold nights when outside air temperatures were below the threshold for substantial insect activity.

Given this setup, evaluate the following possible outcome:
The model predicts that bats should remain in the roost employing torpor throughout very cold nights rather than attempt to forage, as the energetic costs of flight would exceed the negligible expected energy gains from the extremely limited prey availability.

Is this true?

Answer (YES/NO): YES